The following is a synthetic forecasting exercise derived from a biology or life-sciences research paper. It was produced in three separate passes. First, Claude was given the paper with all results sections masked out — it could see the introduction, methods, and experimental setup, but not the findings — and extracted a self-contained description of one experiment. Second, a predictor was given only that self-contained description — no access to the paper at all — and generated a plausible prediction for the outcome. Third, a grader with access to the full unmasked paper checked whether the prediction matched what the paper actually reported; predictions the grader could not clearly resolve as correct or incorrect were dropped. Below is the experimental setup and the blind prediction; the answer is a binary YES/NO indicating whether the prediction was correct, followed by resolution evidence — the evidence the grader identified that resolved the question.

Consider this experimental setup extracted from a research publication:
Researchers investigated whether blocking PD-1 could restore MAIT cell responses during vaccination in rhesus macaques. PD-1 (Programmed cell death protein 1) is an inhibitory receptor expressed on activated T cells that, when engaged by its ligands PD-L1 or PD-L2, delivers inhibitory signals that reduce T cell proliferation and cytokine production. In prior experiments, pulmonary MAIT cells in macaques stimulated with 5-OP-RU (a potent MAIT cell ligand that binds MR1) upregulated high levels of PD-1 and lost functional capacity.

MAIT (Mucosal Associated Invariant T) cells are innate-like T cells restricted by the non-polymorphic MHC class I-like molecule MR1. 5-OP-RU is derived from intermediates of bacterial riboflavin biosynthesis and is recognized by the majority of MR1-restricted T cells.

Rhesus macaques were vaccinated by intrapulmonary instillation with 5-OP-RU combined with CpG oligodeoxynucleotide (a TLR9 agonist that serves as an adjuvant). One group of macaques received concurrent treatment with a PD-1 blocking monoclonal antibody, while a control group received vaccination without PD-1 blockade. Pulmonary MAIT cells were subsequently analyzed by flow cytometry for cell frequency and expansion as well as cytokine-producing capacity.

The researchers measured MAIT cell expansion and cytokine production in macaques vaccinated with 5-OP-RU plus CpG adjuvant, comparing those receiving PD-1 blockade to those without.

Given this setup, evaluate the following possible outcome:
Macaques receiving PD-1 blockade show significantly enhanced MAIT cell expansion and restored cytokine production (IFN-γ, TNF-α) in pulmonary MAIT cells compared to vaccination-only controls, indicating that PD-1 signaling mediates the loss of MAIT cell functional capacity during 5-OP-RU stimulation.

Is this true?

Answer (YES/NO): NO